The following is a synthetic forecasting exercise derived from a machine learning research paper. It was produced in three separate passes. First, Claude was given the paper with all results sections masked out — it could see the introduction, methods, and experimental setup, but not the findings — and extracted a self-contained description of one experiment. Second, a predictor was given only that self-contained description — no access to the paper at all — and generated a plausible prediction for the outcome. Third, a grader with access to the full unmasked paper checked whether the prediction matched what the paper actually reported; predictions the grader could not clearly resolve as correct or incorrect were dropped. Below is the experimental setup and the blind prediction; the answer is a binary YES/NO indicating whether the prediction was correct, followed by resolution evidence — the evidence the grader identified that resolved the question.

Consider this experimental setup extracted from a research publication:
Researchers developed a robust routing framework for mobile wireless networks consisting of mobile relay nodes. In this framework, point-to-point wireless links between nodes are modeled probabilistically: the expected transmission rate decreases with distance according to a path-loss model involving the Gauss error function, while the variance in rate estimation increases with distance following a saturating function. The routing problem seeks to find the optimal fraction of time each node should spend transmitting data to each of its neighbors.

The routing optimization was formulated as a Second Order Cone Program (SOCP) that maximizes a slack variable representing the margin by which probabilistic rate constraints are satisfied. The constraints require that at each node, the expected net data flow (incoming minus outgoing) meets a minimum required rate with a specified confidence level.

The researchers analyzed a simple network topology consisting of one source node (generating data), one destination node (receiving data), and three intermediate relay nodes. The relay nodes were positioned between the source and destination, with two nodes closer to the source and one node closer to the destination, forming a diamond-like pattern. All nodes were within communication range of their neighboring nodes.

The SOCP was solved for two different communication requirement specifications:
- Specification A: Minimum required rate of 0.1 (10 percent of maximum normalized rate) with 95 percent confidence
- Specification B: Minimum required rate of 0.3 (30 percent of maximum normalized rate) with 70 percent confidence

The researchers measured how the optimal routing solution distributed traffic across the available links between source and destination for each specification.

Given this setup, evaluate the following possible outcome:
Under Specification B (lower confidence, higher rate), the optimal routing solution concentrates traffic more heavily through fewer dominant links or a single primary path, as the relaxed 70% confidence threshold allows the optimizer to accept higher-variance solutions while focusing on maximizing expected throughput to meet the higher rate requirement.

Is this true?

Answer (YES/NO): YES